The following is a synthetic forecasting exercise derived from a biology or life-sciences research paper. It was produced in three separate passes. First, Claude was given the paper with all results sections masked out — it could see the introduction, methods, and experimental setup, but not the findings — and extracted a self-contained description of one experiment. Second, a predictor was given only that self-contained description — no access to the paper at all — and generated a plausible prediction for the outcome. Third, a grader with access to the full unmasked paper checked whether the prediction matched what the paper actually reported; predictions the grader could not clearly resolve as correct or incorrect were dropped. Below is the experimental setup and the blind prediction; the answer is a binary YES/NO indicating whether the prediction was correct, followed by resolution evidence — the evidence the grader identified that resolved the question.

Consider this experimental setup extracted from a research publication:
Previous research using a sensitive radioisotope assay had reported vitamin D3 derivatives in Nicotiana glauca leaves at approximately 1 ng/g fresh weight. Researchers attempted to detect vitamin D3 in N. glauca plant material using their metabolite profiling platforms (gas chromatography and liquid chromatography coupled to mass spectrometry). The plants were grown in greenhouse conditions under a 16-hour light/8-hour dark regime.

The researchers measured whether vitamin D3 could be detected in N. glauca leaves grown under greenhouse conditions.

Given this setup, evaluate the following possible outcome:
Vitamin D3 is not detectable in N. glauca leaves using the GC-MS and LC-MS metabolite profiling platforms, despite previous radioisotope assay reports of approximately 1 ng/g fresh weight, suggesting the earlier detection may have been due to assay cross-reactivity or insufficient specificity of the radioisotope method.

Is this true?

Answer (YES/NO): NO